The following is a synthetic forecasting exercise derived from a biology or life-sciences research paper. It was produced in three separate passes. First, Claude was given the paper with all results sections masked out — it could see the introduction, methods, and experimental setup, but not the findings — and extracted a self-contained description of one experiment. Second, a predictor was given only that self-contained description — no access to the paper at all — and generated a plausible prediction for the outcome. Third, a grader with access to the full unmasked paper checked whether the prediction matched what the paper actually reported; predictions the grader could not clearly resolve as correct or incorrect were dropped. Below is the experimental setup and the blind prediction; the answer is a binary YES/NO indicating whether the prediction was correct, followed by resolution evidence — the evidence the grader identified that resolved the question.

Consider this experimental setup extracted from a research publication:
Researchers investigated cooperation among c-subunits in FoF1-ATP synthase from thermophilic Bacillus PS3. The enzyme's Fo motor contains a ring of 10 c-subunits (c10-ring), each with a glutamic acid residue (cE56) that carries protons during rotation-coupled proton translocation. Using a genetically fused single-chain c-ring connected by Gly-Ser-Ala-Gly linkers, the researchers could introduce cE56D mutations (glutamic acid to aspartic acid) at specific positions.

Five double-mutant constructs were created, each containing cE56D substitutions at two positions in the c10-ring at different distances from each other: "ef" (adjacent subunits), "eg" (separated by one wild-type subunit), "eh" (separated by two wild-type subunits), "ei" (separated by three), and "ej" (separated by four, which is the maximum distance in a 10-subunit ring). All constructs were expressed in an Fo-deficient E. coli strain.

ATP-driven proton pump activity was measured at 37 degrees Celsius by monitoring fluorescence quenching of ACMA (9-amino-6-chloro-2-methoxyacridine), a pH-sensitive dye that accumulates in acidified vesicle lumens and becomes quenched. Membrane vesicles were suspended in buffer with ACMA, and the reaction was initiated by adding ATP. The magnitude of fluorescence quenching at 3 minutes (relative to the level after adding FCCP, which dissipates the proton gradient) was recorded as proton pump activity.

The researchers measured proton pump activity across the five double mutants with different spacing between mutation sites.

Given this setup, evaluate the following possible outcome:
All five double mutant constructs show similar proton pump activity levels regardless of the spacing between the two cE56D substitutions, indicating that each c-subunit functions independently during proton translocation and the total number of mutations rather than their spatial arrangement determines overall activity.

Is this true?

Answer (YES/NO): NO